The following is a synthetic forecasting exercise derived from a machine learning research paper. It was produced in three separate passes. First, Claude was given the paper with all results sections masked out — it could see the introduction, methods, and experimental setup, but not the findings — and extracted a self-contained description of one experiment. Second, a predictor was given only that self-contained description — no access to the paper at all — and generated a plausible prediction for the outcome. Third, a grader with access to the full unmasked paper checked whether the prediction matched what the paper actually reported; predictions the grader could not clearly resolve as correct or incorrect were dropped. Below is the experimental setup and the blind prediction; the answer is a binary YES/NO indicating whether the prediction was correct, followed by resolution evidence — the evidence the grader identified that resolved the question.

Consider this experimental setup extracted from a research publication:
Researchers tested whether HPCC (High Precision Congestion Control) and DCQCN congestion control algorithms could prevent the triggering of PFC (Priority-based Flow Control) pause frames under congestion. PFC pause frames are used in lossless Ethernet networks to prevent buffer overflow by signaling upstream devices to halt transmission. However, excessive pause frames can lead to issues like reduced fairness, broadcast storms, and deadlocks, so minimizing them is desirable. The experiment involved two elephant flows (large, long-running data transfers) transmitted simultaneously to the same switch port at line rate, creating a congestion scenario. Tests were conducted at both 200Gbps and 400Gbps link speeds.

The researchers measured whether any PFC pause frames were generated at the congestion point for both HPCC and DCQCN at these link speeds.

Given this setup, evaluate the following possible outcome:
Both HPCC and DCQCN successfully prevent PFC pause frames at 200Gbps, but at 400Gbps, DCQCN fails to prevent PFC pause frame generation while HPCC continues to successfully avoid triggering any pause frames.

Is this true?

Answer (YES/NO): NO